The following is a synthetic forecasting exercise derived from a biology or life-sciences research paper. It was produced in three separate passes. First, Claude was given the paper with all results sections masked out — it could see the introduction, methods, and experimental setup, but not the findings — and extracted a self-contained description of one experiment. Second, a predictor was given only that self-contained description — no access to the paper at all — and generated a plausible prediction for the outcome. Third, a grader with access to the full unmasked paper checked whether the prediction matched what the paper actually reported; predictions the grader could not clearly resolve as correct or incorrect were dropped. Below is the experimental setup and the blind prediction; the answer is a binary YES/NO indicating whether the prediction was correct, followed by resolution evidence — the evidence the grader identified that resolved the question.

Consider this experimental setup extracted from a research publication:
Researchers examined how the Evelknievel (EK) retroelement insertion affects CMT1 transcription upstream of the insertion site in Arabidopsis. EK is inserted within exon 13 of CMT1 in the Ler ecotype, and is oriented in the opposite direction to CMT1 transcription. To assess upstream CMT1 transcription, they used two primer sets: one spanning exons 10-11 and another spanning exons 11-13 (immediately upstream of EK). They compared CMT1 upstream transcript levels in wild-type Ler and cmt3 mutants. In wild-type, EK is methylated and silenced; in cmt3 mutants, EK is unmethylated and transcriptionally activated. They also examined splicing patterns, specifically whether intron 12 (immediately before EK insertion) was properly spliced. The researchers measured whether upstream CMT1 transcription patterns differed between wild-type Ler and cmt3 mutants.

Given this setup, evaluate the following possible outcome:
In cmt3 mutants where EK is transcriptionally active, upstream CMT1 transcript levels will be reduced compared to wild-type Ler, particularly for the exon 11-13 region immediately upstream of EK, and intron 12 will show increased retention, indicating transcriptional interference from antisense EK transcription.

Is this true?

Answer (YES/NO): NO